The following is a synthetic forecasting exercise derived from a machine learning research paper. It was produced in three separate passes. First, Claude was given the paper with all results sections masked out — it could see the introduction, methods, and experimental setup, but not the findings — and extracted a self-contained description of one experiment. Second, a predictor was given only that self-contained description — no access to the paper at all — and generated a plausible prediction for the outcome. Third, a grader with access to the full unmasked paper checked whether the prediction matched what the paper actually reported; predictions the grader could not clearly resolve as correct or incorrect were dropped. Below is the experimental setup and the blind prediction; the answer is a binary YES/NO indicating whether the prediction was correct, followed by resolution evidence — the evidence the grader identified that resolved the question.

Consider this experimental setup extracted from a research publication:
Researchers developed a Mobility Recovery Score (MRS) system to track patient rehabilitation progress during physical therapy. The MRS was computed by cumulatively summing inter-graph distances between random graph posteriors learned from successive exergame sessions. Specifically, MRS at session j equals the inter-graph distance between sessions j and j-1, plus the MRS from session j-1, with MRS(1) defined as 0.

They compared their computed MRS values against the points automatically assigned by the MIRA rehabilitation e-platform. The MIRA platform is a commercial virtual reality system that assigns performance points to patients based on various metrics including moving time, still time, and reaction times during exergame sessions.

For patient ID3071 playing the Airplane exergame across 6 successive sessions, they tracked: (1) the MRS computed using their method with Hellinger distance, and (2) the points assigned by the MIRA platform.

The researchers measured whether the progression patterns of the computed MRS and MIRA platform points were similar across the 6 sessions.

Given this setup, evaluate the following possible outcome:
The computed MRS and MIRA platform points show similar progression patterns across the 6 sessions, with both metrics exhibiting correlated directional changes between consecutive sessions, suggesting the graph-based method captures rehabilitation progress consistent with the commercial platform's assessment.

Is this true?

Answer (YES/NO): NO